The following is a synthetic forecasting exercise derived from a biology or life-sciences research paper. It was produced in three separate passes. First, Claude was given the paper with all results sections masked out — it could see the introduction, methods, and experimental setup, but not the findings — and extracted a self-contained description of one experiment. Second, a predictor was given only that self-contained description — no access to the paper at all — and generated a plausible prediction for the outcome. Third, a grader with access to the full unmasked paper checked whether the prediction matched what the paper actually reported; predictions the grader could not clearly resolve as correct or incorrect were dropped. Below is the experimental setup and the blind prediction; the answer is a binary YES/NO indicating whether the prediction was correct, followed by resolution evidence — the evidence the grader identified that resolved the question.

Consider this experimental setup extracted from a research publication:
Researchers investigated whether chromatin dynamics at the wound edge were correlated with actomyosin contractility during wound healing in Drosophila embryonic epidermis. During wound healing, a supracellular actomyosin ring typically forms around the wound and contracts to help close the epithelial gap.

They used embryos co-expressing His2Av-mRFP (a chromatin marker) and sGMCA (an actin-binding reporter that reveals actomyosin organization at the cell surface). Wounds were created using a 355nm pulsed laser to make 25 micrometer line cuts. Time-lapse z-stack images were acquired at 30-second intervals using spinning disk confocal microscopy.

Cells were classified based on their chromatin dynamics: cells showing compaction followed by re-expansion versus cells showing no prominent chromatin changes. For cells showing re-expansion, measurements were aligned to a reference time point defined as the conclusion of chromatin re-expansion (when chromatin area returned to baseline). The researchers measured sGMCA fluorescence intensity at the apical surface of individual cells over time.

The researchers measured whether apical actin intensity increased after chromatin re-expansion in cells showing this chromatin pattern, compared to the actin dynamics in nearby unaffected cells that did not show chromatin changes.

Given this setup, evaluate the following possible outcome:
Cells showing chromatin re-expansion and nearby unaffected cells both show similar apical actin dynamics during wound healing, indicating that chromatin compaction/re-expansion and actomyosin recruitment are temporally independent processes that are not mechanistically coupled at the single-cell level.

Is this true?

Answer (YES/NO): NO